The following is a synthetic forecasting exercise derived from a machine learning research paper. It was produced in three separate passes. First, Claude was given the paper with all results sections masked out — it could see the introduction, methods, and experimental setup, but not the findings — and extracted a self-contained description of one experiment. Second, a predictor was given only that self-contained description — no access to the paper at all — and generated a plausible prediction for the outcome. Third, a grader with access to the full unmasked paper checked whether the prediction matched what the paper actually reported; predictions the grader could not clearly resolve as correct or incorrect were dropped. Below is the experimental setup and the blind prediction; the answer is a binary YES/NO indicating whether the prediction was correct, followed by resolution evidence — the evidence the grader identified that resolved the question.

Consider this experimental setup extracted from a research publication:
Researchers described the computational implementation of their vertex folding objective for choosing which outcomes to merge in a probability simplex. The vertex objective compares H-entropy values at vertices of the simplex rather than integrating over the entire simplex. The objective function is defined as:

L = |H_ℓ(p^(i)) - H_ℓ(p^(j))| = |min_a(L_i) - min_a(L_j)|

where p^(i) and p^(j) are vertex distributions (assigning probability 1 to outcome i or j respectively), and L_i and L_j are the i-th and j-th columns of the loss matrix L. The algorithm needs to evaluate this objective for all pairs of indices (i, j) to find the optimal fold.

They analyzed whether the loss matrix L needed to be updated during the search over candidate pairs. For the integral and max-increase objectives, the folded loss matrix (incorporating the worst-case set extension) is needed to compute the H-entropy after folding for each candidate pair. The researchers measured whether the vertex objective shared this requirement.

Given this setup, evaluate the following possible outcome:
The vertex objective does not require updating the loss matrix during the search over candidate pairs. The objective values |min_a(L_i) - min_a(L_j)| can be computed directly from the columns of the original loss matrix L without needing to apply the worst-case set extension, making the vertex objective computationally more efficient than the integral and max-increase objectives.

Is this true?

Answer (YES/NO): YES